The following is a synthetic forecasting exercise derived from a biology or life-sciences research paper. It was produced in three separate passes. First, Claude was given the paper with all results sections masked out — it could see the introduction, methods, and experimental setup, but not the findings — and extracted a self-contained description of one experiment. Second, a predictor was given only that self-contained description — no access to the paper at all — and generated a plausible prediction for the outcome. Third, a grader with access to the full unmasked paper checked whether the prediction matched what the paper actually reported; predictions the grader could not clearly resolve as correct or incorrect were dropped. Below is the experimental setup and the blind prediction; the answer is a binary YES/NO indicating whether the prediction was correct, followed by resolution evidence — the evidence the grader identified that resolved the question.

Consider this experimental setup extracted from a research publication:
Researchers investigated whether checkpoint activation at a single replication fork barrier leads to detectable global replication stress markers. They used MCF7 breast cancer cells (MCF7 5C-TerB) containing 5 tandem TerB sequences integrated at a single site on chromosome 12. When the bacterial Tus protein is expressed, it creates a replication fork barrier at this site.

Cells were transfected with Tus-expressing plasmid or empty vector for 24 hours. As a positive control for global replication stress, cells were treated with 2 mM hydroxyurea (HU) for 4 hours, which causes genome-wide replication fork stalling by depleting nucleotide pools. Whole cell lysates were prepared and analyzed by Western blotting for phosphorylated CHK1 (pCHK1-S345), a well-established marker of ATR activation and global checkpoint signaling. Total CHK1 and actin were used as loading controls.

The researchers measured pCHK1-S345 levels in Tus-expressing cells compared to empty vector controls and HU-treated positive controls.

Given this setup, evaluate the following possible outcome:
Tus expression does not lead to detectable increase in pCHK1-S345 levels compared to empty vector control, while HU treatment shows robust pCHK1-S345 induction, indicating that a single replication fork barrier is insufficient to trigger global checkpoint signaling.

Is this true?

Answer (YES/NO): YES